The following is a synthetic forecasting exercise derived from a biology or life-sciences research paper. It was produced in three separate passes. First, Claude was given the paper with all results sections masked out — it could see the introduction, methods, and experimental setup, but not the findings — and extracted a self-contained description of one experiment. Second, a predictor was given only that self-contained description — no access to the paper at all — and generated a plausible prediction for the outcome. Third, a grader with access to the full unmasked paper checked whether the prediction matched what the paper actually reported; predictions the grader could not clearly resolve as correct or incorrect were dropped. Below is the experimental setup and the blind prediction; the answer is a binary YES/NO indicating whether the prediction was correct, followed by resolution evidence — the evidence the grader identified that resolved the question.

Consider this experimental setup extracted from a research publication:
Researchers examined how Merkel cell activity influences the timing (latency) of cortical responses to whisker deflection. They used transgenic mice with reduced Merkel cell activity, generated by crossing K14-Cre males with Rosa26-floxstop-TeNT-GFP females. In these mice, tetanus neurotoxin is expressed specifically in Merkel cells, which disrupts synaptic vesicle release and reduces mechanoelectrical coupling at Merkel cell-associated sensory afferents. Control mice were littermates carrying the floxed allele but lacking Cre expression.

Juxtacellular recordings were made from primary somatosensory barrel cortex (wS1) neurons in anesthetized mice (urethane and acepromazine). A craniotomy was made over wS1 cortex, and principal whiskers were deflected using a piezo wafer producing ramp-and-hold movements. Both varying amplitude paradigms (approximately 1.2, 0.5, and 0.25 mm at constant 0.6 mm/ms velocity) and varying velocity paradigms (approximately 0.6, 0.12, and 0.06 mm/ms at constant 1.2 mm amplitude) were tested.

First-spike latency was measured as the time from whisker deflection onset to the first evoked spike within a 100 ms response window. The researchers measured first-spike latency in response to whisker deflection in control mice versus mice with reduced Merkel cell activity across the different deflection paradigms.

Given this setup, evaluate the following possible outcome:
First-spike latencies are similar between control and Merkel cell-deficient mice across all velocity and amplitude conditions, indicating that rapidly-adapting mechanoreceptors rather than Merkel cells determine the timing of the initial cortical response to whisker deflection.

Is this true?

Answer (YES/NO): YES